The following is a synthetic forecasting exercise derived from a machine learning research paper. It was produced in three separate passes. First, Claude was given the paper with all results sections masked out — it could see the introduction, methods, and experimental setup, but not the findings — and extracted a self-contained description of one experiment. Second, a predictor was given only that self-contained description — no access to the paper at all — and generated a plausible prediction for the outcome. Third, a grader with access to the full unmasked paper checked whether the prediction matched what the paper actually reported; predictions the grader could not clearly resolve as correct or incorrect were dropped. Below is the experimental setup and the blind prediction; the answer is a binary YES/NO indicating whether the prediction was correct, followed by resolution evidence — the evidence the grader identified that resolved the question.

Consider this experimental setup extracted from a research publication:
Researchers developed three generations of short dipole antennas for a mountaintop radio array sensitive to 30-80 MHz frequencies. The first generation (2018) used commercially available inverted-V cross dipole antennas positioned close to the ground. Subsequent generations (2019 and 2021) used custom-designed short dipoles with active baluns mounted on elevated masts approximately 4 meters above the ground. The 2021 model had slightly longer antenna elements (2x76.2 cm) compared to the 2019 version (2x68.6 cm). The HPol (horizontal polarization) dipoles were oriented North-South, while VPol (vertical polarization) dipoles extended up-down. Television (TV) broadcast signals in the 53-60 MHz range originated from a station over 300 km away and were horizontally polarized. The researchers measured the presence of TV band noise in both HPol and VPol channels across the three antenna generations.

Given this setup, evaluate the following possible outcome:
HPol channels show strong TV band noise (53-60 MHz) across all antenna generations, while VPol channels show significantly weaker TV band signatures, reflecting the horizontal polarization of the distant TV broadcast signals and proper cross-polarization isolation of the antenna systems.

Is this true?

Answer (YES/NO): NO